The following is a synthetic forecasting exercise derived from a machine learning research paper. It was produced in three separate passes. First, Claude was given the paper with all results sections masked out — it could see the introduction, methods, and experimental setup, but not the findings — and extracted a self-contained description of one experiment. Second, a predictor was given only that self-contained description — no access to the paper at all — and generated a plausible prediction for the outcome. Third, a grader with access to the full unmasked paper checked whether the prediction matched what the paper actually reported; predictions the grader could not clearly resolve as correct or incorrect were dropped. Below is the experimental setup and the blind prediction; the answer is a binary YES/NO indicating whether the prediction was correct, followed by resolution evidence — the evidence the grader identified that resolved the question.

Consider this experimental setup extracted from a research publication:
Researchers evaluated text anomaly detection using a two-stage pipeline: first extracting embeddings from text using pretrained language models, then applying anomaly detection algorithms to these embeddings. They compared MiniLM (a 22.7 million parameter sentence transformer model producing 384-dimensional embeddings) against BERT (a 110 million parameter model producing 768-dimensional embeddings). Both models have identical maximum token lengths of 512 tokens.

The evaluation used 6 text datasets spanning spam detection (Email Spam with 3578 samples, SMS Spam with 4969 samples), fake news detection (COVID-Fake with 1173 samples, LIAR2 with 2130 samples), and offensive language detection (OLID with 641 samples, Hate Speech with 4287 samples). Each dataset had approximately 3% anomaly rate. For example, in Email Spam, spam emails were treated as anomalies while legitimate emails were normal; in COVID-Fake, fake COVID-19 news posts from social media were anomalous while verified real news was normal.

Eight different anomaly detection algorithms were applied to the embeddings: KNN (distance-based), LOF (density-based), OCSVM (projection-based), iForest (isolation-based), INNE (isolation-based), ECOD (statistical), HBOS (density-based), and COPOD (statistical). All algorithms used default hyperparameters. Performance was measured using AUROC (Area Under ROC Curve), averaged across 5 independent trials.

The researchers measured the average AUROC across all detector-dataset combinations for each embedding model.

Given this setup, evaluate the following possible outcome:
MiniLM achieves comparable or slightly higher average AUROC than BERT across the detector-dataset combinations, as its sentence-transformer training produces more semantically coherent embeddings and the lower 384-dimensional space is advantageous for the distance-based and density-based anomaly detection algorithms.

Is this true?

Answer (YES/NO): YES